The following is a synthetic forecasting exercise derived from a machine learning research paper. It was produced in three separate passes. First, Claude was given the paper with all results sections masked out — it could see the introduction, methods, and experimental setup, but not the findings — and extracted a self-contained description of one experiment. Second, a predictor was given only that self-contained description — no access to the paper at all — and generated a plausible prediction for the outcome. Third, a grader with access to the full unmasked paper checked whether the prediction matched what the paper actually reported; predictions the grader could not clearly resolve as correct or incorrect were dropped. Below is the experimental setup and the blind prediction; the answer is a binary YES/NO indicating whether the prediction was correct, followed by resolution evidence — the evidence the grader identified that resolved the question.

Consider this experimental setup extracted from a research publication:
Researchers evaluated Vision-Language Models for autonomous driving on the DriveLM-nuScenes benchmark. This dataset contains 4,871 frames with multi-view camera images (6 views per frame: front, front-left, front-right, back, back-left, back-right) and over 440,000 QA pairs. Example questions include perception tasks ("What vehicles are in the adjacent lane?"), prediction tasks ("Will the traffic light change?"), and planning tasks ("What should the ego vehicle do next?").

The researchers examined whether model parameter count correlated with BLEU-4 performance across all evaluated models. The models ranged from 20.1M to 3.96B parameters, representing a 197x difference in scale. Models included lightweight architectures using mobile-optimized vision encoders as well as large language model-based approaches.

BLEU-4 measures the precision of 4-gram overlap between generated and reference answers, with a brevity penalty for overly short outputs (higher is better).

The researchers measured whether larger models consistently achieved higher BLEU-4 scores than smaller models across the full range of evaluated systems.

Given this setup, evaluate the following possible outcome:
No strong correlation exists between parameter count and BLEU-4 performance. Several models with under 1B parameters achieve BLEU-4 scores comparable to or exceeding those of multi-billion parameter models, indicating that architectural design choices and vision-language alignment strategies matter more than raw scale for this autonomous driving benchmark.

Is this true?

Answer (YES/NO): YES